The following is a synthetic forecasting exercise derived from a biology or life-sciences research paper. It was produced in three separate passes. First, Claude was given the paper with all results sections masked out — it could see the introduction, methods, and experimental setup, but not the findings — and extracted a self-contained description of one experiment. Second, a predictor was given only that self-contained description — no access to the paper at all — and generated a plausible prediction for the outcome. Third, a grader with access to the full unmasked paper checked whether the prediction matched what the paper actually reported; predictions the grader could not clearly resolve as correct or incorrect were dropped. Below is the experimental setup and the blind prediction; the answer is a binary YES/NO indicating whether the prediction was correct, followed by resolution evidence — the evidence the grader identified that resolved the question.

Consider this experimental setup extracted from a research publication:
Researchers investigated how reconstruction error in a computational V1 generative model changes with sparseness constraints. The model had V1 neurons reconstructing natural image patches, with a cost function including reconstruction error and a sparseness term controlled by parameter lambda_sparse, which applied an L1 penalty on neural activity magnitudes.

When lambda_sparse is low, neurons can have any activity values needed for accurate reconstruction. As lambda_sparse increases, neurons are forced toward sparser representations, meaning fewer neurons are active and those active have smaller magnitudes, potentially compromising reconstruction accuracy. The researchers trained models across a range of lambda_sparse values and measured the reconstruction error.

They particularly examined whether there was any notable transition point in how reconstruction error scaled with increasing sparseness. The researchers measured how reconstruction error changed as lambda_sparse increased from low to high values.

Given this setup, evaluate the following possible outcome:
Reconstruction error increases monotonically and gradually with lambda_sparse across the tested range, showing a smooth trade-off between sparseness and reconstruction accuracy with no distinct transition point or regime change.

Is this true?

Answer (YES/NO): NO